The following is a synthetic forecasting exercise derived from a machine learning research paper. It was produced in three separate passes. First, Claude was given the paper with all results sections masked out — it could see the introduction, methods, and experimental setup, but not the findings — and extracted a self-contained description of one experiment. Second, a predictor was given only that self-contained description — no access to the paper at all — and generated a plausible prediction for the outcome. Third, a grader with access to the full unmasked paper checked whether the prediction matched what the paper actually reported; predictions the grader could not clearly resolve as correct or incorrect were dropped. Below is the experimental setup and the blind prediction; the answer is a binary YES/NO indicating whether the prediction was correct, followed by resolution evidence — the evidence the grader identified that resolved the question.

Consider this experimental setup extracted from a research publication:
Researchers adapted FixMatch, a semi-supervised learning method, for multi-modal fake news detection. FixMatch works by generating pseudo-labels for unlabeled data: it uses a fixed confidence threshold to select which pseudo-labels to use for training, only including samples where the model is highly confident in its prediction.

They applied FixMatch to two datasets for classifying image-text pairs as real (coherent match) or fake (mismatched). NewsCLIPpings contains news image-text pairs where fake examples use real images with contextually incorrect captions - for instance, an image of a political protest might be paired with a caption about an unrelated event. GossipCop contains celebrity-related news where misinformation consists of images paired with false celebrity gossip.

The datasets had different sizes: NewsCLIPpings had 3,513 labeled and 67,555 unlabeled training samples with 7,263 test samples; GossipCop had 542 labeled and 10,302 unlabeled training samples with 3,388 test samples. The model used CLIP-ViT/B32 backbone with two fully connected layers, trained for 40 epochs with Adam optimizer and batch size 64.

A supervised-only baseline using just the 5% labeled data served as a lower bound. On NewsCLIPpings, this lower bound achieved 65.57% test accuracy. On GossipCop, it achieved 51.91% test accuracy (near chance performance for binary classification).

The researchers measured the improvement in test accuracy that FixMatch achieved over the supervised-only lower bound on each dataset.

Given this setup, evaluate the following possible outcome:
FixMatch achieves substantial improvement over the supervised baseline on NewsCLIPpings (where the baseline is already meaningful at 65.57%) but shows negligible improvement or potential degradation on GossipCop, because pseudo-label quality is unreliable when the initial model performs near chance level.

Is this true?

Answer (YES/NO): NO